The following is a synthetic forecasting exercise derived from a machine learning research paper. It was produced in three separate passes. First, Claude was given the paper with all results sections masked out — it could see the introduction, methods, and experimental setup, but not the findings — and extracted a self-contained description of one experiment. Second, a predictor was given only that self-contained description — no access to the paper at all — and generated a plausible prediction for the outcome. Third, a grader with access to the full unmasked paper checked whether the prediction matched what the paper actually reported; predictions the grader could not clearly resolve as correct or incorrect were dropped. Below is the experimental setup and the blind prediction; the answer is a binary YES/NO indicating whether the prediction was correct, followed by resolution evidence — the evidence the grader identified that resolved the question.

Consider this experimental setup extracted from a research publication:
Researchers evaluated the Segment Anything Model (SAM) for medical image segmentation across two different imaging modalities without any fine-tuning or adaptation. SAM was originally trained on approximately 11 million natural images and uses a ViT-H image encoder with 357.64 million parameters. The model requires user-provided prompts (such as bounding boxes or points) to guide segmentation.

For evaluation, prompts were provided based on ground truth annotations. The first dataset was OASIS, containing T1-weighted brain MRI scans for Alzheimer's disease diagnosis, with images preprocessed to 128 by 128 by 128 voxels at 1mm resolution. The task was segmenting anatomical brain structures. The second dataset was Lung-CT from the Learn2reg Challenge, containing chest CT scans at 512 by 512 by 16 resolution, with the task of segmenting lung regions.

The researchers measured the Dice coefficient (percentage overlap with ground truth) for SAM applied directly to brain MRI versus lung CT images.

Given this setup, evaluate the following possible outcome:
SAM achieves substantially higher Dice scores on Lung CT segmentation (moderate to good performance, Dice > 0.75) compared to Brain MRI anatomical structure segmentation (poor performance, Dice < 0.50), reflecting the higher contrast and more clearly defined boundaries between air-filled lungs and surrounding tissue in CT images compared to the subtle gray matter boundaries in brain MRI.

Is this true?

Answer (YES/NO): YES